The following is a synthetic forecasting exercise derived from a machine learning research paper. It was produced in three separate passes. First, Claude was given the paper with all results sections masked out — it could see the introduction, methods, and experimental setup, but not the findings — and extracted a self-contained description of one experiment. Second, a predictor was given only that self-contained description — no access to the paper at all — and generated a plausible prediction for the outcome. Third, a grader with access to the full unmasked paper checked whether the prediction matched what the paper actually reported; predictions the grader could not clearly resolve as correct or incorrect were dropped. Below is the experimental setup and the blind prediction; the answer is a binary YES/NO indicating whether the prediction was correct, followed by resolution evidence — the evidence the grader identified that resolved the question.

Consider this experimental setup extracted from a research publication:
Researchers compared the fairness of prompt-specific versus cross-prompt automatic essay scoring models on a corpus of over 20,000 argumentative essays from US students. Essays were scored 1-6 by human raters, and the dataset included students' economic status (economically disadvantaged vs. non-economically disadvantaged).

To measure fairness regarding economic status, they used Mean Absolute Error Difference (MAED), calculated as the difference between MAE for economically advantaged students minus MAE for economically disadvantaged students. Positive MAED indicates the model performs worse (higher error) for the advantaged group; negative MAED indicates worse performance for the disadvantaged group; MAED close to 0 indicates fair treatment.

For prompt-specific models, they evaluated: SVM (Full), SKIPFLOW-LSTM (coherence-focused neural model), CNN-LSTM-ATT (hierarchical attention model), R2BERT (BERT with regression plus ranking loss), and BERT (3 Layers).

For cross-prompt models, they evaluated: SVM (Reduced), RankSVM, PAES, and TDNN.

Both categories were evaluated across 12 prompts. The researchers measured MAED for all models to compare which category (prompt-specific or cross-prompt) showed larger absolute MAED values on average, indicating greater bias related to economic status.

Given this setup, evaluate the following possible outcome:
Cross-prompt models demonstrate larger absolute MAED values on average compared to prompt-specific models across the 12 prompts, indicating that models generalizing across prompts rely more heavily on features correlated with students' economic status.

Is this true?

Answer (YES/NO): NO